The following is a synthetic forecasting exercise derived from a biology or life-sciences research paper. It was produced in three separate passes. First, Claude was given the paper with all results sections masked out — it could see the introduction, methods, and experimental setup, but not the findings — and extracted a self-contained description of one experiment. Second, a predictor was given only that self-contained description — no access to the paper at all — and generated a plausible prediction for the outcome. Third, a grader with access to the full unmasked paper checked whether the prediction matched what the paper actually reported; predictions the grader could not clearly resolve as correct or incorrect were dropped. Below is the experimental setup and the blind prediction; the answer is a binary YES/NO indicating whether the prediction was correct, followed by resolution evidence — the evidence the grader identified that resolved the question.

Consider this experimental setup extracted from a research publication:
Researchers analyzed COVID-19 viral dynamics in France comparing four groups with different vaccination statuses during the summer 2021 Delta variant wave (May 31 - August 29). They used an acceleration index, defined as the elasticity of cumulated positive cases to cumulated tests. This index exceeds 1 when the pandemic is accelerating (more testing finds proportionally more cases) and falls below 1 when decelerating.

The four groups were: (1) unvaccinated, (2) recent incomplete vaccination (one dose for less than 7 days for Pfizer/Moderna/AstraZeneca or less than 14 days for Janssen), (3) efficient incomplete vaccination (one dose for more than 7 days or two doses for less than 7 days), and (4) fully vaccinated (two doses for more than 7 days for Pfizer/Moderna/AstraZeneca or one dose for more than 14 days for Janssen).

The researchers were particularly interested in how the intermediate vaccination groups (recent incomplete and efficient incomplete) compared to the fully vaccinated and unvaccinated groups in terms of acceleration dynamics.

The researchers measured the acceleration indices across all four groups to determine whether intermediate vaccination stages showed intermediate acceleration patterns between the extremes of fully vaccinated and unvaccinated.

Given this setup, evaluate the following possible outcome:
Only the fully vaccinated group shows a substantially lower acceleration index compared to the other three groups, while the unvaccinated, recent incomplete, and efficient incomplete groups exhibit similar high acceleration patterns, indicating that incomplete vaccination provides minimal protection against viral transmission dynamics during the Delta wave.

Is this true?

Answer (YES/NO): NO